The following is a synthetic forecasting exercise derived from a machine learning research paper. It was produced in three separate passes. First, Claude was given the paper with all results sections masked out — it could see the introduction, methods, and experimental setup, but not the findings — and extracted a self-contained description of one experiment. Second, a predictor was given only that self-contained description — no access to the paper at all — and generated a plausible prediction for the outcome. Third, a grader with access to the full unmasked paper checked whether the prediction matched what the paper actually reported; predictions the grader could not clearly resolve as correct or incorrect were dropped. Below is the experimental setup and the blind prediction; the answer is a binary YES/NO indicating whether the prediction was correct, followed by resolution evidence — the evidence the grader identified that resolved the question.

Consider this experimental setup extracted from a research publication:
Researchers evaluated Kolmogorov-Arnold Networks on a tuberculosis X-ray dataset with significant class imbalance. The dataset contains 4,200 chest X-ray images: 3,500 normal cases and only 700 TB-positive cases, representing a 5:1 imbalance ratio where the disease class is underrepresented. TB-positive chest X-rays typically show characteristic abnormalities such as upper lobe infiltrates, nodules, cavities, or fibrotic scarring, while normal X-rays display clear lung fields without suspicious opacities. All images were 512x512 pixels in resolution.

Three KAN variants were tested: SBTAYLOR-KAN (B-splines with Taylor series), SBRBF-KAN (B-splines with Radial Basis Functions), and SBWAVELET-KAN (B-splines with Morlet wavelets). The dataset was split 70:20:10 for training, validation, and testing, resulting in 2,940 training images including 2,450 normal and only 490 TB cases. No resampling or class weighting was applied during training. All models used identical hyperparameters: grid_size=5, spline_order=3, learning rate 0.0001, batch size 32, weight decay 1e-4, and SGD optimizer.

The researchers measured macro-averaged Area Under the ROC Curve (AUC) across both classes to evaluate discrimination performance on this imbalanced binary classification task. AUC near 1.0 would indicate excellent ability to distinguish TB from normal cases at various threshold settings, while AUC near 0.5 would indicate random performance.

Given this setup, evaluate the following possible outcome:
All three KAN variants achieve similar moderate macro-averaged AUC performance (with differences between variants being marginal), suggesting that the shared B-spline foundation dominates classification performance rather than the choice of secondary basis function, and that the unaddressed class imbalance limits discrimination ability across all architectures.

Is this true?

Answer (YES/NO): NO